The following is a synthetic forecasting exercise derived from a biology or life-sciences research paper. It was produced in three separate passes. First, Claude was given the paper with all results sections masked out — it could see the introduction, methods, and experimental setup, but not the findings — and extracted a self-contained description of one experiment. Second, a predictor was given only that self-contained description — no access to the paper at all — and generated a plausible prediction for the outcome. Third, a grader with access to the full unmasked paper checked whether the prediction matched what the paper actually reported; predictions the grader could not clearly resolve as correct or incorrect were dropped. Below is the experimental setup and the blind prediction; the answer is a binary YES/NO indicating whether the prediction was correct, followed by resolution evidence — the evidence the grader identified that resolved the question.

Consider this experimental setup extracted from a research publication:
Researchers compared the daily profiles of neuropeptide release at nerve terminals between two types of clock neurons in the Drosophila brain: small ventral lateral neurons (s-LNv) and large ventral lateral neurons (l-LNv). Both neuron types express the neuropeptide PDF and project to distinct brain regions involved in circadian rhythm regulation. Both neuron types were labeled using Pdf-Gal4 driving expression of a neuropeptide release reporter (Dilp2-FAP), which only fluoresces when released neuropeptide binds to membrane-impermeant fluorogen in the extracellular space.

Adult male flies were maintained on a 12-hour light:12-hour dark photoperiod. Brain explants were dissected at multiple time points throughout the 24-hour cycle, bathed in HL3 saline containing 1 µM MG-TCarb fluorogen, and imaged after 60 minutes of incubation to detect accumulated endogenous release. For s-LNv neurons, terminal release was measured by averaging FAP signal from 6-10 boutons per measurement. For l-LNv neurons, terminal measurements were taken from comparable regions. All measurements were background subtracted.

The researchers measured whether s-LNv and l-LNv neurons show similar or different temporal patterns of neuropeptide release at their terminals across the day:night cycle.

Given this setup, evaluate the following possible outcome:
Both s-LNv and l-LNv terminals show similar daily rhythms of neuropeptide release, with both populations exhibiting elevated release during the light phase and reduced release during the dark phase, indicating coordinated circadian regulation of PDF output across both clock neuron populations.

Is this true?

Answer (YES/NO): NO